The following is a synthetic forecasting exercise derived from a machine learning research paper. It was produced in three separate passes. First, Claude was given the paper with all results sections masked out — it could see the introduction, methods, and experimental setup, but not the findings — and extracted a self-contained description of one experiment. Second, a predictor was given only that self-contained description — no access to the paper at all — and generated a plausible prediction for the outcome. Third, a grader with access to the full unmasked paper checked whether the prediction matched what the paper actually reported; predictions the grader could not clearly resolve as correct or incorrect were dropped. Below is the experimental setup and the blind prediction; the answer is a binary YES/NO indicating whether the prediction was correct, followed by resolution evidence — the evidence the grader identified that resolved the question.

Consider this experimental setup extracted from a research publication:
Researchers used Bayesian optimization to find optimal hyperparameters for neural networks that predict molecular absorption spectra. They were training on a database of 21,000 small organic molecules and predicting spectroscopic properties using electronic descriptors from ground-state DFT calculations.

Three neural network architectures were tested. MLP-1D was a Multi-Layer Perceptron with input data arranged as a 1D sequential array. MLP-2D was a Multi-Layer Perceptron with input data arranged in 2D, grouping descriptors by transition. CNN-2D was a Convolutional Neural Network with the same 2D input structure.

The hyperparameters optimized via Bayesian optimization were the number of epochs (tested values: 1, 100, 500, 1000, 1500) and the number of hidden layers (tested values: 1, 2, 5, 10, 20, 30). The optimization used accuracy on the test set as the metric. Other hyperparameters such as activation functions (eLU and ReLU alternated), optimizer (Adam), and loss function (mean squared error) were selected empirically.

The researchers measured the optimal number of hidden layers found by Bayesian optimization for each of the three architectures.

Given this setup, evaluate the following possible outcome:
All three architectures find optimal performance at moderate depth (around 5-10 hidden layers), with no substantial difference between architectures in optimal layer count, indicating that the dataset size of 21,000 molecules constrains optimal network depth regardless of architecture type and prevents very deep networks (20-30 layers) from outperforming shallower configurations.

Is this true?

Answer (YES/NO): NO